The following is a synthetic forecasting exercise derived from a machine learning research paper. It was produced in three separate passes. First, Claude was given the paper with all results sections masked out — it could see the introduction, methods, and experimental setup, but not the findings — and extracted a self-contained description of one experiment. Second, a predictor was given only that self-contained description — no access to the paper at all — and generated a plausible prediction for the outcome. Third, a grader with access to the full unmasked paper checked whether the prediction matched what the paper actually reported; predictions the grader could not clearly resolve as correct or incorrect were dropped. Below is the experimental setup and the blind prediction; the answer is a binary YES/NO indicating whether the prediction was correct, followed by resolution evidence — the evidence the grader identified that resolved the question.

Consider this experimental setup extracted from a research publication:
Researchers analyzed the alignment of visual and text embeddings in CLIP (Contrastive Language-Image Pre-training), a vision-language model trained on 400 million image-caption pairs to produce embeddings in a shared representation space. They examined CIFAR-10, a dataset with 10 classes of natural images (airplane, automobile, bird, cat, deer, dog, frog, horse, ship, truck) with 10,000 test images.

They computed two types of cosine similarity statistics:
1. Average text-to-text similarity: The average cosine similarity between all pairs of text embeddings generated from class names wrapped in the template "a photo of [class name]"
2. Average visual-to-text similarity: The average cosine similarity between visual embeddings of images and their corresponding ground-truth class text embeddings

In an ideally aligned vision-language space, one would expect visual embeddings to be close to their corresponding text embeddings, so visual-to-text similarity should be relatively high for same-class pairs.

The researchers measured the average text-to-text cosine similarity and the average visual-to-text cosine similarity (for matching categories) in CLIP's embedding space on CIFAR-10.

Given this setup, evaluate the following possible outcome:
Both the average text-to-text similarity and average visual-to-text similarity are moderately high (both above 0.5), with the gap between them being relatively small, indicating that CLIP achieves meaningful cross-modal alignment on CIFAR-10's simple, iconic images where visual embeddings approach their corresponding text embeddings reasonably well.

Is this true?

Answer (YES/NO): NO